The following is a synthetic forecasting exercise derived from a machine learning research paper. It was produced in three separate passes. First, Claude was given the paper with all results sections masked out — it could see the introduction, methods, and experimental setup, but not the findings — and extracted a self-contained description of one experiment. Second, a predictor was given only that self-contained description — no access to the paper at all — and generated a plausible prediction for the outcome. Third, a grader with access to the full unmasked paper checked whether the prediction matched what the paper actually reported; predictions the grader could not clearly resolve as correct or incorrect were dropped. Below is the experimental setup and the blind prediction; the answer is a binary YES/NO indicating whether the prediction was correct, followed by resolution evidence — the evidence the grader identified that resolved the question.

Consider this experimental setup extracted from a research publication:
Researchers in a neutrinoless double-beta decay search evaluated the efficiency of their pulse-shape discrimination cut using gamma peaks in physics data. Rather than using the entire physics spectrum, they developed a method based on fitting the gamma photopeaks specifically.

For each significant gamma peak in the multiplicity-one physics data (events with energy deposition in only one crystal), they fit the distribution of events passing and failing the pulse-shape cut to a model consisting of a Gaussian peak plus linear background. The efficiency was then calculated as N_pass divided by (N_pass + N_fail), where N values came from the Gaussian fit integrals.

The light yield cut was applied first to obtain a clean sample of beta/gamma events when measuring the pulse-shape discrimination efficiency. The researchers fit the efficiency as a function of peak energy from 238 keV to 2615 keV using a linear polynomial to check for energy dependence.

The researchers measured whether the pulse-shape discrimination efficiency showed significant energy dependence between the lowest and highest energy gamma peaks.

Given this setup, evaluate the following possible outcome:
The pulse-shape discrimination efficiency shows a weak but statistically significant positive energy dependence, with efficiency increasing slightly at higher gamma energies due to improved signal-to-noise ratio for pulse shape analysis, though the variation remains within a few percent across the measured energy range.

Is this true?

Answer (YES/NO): NO